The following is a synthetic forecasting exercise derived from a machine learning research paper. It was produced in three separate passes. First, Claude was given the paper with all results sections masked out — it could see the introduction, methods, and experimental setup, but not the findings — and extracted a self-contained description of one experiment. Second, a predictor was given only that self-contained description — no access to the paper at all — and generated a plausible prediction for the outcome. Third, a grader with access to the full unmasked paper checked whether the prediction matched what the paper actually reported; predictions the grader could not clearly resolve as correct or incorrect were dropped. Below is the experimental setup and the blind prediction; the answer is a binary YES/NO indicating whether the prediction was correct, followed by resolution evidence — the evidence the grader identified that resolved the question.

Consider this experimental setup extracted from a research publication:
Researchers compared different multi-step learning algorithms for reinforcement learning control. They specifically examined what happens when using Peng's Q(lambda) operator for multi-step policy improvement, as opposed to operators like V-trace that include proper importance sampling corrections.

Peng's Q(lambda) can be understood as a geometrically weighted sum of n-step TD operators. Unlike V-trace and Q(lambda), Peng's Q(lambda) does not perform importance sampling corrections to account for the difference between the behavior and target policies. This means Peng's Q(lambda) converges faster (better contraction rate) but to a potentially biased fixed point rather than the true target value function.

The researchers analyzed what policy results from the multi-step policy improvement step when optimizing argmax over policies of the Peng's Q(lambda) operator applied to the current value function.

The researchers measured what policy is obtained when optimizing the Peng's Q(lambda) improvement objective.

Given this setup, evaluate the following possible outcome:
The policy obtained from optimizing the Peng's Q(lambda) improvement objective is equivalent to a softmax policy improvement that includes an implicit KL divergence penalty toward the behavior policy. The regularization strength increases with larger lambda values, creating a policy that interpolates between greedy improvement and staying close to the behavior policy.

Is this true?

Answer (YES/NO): NO